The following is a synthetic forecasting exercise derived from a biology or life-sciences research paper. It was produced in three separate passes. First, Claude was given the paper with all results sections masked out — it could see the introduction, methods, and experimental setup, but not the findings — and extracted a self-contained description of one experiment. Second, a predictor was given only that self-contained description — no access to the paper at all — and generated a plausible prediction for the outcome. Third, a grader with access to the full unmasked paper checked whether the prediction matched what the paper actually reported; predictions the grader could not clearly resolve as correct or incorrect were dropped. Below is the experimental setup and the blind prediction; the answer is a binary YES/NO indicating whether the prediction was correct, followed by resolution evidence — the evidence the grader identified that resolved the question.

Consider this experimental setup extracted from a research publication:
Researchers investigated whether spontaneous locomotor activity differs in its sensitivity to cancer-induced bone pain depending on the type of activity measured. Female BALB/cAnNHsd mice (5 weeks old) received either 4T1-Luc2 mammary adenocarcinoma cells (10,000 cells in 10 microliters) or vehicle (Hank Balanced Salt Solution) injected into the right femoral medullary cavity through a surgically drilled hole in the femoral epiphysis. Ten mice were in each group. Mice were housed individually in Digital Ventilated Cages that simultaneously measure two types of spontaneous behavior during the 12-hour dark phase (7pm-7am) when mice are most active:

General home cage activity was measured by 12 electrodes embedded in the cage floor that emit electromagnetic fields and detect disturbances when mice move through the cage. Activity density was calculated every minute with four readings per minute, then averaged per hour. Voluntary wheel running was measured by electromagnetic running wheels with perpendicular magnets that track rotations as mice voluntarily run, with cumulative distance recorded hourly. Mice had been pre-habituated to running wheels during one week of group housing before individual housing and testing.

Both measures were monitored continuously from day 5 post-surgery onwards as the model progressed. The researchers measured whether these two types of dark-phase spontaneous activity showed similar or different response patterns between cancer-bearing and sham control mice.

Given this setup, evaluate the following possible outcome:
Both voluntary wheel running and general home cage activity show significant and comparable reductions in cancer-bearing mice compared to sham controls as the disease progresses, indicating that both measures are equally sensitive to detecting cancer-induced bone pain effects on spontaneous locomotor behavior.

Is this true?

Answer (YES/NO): NO